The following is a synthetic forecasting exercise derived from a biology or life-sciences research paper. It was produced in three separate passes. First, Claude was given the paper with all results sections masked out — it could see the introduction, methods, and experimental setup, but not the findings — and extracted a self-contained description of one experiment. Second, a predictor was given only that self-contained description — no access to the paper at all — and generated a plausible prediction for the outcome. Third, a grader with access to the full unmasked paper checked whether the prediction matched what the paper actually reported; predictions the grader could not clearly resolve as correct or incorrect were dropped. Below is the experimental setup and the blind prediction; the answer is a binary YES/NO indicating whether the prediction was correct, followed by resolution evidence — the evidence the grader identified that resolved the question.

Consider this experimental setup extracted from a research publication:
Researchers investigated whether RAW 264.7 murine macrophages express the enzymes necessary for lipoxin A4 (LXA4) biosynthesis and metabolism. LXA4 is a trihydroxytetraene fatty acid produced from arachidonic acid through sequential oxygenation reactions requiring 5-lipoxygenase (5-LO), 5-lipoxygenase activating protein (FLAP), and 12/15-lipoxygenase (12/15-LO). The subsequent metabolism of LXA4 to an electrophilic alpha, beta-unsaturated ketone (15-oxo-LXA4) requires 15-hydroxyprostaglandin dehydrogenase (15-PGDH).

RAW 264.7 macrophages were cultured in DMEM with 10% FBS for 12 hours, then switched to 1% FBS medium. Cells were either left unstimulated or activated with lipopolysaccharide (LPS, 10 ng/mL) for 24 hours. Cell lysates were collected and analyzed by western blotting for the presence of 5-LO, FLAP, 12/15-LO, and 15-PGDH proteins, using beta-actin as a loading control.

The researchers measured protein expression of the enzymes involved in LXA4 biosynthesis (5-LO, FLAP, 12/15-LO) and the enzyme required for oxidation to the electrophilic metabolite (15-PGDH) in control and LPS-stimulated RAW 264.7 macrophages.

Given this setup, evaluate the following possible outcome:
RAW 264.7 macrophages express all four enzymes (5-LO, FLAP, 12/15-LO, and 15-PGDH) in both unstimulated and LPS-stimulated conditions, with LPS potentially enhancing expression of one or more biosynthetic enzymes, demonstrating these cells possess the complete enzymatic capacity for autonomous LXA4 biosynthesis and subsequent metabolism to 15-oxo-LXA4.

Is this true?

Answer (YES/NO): NO